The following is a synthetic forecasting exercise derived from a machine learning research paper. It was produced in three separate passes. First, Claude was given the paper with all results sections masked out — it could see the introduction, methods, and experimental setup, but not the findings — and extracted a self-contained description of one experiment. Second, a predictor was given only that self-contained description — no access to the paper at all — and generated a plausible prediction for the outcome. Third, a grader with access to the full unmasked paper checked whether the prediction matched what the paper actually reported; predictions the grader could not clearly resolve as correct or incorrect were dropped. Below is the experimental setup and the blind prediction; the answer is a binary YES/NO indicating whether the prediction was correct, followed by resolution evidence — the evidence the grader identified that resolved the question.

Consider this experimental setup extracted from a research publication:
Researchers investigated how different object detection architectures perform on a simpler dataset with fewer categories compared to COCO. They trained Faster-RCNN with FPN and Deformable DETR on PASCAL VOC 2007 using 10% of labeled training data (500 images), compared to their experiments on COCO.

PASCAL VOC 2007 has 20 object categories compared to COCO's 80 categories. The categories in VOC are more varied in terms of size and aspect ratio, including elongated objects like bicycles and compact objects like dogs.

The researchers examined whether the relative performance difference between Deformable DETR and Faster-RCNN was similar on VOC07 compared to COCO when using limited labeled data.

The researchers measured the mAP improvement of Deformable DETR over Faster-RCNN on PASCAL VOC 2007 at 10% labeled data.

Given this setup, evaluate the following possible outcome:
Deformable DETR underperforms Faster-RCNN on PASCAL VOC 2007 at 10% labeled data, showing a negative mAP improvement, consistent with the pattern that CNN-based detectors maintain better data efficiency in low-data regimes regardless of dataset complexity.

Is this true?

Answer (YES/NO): NO